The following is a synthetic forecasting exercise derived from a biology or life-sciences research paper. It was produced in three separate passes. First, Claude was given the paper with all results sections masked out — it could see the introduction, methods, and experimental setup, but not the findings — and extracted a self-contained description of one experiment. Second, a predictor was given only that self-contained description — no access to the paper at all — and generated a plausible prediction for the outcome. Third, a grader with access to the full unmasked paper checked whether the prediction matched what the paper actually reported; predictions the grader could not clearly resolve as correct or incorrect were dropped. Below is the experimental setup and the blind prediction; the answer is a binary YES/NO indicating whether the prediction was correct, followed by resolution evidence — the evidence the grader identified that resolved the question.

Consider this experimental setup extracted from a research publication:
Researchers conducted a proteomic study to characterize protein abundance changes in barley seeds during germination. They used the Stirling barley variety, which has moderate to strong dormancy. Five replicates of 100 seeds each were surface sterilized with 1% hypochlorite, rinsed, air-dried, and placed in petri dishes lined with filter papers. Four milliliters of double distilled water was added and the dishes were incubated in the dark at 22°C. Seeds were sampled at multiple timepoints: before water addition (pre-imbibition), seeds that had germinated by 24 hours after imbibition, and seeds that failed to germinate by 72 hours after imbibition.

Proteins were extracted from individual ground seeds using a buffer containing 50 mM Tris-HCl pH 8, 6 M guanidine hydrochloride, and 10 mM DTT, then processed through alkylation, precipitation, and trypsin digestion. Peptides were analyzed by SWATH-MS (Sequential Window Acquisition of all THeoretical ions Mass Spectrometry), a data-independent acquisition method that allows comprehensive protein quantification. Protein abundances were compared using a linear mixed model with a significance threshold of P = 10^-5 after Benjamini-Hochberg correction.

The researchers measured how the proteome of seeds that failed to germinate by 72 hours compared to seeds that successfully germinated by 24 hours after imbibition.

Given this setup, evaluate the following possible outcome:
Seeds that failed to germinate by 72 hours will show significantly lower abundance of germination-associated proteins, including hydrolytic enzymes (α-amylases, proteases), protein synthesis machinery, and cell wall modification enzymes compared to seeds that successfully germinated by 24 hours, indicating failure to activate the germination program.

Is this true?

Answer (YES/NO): NO